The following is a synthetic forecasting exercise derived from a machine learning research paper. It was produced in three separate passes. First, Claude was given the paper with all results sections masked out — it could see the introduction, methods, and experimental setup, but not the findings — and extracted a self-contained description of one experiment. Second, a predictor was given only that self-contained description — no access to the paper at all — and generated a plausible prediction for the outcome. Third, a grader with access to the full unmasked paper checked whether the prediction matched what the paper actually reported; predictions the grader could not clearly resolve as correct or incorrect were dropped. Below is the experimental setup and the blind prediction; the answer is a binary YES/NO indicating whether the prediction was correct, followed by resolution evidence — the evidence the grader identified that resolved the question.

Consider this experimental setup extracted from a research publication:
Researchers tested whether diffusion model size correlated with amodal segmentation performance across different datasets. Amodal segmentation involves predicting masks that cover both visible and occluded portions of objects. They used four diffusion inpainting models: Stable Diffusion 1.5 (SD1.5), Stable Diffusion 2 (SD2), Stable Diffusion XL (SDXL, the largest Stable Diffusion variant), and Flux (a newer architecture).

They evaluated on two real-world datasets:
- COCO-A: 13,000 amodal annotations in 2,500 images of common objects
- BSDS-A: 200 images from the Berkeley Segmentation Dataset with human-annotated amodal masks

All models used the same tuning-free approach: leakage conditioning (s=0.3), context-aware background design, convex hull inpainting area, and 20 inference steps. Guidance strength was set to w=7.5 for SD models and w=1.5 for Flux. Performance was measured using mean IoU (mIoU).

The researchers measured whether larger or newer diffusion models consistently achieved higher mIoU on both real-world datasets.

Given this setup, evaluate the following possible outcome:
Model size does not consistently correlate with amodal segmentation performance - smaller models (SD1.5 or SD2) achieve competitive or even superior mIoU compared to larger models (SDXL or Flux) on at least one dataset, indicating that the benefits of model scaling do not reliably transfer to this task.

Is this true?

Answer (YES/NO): YES